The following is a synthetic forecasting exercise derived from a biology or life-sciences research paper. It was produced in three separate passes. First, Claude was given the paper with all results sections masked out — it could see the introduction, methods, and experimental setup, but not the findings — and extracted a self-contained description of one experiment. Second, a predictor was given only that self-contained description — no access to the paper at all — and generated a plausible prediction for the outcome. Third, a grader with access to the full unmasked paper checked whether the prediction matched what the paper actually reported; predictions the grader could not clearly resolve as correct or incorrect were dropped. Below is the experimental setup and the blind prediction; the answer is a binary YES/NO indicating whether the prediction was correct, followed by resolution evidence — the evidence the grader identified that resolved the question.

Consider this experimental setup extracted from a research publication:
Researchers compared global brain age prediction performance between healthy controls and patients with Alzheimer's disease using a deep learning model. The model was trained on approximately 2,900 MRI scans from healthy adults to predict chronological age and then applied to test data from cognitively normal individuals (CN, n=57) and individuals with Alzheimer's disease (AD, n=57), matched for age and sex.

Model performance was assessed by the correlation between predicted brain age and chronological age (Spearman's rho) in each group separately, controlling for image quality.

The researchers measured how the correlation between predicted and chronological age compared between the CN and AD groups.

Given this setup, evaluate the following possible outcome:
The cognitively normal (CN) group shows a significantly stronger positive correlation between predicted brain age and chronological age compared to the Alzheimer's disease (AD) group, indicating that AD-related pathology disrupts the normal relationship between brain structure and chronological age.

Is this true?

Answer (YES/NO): YES